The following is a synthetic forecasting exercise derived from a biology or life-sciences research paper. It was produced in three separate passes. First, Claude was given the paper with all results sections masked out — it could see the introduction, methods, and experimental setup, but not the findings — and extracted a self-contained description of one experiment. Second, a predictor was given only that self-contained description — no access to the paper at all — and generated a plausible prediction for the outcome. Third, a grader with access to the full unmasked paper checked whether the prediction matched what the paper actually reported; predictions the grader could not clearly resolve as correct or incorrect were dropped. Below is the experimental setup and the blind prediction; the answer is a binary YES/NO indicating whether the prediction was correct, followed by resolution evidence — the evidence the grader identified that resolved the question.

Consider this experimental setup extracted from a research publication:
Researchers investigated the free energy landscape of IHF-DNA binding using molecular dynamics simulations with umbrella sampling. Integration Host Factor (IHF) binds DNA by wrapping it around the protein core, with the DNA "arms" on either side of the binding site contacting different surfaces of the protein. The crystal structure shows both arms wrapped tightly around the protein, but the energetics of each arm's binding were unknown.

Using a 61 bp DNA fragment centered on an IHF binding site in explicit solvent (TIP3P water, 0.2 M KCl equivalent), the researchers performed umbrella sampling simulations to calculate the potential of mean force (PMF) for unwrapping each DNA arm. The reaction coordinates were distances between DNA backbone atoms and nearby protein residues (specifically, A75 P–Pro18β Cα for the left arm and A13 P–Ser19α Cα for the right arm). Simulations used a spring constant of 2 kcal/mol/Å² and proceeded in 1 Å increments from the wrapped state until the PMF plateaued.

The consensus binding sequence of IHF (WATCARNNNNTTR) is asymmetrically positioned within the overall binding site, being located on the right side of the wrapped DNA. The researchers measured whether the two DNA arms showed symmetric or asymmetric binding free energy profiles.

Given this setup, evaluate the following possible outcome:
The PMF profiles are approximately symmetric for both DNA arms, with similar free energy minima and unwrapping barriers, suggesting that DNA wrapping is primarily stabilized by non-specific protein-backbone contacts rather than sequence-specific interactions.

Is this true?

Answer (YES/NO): NO